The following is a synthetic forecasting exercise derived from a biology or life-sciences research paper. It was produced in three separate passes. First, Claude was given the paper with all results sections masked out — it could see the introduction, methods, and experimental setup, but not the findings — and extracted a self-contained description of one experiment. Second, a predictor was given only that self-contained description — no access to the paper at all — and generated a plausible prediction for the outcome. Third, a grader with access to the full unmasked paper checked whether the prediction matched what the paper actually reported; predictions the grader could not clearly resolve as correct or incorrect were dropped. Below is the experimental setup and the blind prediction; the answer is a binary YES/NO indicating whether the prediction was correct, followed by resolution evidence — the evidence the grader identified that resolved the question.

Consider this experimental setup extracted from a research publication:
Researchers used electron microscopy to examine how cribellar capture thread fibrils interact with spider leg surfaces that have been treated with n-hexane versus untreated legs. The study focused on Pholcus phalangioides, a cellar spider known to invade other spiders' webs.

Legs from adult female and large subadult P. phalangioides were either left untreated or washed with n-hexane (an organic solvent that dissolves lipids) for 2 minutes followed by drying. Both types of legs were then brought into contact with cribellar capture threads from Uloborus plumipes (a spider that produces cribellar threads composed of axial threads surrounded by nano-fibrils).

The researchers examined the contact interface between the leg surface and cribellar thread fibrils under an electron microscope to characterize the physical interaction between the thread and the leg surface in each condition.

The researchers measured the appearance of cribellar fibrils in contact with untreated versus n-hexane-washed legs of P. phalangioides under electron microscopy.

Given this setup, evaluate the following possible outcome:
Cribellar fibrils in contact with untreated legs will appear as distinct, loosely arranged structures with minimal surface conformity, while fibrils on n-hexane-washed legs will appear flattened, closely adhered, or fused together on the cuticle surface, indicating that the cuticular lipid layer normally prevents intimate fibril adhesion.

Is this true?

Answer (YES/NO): NO